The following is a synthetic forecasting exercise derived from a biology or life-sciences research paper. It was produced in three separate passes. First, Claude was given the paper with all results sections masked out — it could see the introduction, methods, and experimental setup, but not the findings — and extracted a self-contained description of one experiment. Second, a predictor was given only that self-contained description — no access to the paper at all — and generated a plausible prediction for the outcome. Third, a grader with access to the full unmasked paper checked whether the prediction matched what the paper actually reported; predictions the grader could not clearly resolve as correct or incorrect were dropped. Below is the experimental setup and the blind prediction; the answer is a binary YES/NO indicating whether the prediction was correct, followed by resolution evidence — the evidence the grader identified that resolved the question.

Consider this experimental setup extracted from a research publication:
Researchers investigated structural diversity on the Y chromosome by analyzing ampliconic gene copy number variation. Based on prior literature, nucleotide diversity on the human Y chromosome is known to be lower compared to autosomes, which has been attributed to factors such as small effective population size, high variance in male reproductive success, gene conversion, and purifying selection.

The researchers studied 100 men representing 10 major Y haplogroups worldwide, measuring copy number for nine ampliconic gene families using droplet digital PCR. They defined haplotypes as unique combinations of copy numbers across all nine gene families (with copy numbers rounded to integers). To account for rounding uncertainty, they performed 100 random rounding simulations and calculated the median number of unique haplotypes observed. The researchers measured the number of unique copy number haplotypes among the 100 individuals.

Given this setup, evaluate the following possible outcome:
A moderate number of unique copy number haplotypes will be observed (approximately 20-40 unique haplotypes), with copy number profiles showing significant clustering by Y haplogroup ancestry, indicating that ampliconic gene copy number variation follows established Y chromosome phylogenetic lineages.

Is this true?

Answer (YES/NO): NO